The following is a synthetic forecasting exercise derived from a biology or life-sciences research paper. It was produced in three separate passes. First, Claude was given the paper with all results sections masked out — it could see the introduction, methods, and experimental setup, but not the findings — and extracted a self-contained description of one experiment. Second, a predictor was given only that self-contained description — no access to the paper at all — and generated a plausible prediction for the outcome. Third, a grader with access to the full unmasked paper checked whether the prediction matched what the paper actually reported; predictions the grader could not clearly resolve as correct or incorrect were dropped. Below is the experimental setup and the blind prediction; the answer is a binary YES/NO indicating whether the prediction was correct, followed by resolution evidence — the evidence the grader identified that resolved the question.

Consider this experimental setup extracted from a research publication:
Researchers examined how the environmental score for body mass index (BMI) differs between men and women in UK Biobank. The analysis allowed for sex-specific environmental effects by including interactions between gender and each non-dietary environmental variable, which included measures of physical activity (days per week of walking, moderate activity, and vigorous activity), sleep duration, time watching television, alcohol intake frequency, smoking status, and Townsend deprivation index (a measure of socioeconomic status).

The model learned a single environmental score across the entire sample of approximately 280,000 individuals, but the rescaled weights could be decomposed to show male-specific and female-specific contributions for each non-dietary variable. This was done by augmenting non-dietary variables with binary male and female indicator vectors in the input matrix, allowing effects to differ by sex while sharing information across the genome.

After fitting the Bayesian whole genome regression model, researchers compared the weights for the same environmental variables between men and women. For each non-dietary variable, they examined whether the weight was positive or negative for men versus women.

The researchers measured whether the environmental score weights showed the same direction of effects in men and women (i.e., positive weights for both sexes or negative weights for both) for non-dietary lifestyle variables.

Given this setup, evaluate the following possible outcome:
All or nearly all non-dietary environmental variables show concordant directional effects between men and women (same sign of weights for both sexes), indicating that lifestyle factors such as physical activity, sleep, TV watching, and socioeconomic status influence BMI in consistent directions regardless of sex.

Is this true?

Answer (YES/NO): YES